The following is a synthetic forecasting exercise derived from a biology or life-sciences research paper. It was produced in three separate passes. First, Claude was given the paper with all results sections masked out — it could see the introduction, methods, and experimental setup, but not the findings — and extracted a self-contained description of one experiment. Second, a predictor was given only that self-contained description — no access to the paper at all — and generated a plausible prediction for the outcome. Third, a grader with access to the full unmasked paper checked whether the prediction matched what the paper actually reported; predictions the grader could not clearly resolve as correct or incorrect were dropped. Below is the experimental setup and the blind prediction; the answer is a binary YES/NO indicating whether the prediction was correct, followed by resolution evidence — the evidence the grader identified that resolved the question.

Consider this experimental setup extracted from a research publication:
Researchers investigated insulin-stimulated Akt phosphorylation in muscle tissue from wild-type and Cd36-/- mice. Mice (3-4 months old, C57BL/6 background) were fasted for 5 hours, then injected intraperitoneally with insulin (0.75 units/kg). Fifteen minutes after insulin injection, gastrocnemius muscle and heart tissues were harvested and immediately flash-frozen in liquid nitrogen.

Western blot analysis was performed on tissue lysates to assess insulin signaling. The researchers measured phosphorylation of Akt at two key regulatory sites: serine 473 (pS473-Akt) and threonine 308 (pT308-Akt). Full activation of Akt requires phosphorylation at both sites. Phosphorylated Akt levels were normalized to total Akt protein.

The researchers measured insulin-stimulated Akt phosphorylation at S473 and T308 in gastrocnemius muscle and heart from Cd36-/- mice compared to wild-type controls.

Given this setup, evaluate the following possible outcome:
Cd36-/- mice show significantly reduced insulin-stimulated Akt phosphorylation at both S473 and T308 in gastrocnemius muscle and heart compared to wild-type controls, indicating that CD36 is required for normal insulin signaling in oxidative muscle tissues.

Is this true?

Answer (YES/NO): NO